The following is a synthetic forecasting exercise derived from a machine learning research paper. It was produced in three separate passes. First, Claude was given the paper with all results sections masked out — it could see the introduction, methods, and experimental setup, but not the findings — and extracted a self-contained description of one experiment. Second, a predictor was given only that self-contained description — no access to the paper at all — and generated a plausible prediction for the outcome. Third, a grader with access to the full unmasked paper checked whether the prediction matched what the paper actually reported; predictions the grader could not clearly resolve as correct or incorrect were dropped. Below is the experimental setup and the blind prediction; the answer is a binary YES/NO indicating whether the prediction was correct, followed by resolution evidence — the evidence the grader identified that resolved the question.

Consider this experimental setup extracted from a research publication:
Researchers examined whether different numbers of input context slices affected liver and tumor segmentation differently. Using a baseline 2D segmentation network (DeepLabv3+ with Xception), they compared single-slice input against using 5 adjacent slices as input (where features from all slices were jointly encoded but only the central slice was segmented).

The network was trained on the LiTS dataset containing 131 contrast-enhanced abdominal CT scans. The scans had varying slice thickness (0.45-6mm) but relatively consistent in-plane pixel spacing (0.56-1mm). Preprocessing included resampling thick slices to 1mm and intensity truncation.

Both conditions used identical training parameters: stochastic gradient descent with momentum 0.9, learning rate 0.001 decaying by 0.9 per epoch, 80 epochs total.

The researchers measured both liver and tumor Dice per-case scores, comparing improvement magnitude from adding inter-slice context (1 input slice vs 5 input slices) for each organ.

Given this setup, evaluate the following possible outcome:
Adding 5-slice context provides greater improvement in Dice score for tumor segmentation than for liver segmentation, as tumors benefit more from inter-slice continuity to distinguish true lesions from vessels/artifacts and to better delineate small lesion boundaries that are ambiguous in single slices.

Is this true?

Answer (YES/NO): YES